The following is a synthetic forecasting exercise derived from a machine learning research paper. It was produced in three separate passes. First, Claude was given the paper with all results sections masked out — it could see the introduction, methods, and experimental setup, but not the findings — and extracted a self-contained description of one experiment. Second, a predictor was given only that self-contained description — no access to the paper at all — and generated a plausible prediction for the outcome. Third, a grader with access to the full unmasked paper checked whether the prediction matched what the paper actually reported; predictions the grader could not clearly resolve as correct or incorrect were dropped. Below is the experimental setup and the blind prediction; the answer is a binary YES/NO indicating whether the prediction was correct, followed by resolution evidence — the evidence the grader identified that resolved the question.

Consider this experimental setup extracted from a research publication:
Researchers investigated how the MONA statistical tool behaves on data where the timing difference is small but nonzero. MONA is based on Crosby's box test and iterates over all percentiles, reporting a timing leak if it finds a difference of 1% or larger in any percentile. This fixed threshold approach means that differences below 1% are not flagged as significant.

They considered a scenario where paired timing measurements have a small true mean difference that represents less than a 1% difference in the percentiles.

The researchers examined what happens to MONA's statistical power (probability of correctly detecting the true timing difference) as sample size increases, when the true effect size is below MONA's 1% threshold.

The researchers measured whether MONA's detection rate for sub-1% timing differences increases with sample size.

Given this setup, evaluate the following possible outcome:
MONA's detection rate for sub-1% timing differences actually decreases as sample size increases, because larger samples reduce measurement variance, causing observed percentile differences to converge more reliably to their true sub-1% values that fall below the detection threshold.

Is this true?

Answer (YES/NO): NO